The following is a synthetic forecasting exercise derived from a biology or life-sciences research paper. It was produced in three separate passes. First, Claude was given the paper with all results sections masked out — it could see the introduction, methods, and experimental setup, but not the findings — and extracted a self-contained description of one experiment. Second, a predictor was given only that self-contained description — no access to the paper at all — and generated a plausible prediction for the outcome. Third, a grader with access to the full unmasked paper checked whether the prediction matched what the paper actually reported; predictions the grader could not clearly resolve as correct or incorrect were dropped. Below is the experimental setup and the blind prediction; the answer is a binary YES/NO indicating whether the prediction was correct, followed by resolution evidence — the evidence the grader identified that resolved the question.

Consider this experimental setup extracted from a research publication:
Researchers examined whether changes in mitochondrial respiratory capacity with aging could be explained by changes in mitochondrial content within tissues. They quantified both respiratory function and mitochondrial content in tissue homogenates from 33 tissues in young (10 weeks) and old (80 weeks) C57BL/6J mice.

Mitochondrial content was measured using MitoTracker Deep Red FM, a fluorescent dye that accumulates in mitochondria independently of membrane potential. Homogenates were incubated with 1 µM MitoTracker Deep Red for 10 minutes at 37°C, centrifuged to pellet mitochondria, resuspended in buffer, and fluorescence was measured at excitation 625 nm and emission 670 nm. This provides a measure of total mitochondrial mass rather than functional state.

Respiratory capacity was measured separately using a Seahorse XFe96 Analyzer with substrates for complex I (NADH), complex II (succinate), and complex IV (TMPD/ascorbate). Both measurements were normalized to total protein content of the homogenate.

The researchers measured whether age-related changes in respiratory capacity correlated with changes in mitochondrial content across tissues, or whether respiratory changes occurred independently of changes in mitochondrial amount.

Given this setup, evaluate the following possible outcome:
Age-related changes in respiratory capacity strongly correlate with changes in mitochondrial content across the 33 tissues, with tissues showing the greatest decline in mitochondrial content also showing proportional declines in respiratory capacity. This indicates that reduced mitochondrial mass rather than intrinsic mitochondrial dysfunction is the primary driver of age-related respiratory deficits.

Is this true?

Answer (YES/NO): NO